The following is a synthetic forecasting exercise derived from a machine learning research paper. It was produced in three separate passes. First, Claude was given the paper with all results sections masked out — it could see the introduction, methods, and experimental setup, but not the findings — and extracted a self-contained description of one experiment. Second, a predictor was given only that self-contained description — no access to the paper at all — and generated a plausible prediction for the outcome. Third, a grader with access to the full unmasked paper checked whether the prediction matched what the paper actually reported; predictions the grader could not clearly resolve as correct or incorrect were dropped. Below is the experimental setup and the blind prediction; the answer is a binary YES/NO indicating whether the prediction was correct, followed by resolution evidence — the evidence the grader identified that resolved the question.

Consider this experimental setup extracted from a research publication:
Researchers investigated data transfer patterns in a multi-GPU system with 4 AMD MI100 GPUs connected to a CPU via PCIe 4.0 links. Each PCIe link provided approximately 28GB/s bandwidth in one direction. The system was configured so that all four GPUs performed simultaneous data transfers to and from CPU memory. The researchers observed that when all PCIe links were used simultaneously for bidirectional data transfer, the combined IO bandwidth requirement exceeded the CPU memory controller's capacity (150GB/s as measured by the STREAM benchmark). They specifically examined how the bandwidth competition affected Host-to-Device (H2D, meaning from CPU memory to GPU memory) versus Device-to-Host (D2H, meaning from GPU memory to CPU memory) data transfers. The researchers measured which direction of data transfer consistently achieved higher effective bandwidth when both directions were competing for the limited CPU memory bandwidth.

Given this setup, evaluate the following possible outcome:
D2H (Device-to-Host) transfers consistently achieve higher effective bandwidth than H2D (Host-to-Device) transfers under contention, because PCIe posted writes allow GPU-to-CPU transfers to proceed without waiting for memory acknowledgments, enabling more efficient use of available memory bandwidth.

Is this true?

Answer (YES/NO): YES